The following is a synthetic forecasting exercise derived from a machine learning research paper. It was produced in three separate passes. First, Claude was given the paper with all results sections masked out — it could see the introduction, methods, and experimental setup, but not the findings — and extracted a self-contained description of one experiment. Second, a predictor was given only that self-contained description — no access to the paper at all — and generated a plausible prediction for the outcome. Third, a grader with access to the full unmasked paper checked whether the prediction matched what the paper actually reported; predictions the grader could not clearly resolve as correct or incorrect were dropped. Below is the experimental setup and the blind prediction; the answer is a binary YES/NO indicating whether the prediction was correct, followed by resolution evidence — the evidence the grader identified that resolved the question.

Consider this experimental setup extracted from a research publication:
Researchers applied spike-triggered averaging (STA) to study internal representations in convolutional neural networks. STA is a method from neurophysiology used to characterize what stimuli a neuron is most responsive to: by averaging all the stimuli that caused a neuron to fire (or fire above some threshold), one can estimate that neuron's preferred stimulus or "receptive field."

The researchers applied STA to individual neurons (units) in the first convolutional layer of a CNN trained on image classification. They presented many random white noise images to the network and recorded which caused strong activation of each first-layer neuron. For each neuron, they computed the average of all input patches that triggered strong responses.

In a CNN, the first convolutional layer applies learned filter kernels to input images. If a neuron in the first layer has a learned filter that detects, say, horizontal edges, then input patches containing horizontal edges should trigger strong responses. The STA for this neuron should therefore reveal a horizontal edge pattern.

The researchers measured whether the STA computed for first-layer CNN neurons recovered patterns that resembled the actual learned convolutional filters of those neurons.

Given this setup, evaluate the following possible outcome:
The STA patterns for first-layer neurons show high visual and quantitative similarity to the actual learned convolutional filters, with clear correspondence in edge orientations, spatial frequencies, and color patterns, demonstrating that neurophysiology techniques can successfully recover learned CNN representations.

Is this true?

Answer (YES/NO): YES